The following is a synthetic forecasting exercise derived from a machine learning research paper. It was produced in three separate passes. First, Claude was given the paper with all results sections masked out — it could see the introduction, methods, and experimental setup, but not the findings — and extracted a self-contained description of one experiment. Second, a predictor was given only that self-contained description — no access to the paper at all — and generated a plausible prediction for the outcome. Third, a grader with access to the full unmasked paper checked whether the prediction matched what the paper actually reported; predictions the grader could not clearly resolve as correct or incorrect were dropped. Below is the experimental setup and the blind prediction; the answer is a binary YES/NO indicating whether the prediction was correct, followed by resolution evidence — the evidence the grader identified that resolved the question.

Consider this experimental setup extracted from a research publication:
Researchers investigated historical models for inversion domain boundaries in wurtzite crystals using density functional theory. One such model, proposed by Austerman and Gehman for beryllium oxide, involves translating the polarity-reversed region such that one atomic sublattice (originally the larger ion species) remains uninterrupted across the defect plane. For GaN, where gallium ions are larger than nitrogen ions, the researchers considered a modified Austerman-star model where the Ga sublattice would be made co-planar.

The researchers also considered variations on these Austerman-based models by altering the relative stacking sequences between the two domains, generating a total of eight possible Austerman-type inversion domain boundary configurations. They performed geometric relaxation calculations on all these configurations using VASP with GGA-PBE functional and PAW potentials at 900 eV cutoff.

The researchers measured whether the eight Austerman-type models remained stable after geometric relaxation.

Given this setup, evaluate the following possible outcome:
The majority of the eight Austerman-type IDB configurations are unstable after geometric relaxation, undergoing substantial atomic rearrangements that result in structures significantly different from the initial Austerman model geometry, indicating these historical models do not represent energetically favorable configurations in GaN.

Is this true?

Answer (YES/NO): YES